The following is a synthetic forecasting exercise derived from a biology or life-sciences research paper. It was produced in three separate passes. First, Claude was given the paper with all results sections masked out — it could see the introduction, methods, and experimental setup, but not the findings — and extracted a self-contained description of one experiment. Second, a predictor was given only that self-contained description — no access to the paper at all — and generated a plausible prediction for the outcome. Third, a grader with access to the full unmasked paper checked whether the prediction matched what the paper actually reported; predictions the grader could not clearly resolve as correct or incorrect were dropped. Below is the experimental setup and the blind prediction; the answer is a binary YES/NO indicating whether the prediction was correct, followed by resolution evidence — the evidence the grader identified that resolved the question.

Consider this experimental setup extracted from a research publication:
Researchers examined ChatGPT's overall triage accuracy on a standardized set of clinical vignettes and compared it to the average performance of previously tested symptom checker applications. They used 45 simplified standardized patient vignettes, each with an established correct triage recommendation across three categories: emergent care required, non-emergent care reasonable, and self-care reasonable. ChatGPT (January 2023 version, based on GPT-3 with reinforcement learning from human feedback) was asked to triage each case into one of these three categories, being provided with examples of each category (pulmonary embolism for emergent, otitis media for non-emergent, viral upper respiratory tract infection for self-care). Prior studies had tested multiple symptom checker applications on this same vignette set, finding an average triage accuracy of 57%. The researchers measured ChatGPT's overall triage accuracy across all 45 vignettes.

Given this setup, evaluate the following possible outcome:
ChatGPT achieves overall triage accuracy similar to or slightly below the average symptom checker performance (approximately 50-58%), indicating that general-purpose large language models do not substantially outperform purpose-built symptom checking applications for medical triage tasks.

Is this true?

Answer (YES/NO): YES